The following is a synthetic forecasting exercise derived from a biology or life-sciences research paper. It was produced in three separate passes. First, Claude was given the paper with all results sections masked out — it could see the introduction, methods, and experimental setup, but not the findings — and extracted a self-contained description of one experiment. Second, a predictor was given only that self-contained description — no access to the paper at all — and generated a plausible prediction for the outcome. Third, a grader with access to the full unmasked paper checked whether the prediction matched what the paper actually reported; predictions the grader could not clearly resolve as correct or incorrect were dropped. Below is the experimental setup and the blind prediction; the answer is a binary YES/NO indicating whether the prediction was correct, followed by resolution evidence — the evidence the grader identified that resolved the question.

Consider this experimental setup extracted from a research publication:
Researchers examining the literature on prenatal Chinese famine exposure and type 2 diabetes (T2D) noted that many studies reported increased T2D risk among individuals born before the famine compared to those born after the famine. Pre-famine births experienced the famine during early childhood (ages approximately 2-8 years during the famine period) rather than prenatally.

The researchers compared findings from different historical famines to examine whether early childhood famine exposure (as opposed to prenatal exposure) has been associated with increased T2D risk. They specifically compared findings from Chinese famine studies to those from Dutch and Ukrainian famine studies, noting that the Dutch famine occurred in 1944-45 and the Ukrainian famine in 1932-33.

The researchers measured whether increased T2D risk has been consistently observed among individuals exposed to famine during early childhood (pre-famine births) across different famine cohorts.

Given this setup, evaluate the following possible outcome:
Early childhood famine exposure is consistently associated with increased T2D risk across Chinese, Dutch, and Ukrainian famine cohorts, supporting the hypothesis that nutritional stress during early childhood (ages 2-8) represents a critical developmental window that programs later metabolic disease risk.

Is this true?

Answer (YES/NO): NO